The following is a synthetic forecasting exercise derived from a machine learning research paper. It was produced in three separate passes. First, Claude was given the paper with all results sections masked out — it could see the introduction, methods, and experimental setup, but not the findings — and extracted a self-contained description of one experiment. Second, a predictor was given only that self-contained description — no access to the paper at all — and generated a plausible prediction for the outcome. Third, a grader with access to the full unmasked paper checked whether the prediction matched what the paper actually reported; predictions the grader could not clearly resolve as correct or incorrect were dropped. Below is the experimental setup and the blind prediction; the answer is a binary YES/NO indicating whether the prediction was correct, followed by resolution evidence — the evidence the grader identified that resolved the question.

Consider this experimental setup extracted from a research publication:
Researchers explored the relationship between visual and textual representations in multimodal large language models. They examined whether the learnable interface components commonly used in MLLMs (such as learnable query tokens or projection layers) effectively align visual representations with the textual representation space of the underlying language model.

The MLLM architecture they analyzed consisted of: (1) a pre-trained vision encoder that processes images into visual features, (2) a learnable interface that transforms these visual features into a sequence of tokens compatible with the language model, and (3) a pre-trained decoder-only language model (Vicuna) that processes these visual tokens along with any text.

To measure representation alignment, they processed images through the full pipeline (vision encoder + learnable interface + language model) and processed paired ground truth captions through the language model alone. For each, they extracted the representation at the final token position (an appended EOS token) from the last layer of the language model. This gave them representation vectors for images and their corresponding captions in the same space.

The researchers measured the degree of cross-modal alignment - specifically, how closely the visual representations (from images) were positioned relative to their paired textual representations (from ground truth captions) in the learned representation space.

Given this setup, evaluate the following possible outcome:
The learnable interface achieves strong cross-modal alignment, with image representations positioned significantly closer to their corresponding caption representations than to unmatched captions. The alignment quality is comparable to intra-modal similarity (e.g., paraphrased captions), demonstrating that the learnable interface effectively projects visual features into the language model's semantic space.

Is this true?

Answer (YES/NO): NO